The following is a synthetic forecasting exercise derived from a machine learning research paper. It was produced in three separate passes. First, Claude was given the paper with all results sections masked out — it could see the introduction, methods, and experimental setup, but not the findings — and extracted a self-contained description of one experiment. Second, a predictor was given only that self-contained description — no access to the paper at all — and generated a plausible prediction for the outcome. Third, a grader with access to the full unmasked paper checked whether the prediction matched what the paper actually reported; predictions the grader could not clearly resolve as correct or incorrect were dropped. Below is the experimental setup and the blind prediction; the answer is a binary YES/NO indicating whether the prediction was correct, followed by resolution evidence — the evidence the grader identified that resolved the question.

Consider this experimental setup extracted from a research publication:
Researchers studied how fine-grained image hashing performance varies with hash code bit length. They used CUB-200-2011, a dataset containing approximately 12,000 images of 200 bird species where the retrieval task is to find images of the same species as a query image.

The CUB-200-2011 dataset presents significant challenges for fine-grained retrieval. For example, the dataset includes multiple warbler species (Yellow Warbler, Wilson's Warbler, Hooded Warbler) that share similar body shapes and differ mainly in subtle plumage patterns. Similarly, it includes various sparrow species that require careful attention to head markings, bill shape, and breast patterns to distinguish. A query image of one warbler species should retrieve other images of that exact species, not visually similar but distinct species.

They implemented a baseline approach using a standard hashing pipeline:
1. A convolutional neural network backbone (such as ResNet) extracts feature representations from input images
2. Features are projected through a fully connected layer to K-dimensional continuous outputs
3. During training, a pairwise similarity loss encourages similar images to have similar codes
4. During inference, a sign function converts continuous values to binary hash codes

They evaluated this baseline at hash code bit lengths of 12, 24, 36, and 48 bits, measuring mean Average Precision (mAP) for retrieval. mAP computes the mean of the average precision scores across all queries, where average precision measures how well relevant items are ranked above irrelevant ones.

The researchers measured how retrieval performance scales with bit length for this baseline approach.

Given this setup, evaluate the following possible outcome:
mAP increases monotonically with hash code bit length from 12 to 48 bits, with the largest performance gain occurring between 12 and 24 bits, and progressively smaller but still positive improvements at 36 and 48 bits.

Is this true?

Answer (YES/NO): NO